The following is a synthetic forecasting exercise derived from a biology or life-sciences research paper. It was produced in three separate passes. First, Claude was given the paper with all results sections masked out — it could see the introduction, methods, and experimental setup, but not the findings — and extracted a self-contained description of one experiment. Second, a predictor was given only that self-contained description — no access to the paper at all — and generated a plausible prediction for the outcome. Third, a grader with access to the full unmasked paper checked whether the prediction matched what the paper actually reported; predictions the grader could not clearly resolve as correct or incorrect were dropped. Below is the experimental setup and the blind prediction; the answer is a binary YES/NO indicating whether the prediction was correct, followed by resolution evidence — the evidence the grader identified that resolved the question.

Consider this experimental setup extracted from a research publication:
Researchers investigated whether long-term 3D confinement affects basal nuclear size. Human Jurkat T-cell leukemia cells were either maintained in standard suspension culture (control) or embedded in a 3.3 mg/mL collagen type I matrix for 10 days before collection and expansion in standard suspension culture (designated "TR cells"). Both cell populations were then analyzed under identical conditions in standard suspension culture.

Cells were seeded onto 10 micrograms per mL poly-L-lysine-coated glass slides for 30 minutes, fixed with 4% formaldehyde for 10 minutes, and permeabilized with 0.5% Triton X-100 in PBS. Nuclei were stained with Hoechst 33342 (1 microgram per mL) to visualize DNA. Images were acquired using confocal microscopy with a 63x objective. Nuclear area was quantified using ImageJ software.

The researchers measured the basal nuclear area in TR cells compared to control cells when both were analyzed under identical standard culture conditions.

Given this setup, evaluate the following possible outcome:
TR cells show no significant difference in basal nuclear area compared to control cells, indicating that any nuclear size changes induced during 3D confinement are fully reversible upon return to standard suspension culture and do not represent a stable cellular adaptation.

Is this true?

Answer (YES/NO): NO